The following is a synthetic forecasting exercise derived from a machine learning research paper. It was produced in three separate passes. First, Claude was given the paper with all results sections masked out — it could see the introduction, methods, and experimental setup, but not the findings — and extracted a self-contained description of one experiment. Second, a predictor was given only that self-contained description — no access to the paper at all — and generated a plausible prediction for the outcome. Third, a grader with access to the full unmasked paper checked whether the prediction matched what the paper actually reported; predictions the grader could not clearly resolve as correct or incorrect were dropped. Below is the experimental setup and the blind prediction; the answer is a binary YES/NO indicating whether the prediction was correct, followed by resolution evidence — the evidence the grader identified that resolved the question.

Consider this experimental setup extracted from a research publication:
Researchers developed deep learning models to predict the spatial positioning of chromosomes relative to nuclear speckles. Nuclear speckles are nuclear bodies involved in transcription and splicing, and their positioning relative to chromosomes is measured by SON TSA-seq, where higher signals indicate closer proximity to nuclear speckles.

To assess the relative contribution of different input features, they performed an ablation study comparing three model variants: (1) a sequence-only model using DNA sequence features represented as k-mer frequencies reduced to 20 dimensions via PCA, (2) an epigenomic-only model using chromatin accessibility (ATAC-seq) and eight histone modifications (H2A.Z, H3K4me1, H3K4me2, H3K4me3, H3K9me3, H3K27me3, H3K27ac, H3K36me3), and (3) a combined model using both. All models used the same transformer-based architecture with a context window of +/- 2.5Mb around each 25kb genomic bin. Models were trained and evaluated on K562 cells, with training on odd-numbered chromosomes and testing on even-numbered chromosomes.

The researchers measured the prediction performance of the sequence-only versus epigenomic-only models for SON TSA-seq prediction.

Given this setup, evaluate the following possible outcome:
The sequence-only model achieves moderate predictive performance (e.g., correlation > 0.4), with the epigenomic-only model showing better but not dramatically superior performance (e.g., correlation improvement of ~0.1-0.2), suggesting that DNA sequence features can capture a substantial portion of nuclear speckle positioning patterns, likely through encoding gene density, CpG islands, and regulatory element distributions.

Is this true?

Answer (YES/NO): NO